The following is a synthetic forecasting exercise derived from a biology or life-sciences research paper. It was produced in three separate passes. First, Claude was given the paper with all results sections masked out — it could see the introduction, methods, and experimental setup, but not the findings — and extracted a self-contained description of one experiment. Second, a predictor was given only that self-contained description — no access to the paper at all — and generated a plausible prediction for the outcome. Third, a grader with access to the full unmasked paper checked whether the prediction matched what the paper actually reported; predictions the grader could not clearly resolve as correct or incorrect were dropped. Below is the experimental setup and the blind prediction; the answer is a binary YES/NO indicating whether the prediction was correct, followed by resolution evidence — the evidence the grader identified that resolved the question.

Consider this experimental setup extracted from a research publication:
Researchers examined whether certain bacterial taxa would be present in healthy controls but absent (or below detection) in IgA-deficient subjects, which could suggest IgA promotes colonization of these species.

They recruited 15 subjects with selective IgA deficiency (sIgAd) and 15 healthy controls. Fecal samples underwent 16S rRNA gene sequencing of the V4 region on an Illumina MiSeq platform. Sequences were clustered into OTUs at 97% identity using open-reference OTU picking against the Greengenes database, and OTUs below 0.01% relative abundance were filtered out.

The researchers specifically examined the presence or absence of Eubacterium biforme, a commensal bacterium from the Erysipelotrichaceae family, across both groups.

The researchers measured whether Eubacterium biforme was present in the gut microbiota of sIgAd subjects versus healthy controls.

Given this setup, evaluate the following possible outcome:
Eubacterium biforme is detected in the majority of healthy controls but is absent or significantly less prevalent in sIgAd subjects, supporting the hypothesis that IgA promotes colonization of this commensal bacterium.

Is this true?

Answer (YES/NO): YES